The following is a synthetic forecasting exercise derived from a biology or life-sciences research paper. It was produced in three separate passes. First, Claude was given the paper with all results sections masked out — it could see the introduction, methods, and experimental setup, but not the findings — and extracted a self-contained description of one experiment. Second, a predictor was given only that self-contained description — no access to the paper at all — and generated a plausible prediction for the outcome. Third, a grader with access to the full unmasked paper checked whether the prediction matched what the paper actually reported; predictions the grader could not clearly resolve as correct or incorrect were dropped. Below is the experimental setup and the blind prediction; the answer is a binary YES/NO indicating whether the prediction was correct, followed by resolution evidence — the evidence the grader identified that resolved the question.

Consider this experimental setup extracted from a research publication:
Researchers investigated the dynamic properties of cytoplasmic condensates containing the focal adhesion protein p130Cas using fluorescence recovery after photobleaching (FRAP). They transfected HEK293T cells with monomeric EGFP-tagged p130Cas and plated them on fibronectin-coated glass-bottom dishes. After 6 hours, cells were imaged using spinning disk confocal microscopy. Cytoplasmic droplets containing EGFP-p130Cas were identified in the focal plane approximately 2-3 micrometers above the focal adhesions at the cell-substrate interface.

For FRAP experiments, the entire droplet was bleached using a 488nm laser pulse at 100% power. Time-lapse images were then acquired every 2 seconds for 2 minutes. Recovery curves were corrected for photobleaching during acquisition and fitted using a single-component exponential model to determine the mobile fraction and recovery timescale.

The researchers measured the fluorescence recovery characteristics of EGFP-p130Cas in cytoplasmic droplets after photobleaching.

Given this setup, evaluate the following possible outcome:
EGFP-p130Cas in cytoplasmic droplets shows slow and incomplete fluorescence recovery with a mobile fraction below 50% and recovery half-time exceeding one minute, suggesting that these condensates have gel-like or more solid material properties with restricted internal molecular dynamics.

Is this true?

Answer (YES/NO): NO